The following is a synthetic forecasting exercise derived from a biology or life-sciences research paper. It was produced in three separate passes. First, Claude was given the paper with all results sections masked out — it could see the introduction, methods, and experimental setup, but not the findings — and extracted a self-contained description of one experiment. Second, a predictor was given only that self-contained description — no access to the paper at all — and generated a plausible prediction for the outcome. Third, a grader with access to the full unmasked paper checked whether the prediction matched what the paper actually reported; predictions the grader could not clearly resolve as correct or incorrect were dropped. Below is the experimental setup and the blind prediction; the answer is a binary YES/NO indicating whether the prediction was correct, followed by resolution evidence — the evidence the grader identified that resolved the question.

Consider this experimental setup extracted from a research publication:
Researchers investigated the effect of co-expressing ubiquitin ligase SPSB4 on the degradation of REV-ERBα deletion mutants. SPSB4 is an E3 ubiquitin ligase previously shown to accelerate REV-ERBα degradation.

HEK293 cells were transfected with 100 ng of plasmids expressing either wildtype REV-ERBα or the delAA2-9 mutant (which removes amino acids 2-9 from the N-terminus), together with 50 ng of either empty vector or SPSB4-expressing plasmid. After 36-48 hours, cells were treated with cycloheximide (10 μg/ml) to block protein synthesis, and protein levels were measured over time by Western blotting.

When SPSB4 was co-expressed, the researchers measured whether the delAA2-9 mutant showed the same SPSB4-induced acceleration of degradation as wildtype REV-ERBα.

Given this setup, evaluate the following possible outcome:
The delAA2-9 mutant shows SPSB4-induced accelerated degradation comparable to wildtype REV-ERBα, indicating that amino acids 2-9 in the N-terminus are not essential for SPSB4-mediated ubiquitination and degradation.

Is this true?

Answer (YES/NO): NO